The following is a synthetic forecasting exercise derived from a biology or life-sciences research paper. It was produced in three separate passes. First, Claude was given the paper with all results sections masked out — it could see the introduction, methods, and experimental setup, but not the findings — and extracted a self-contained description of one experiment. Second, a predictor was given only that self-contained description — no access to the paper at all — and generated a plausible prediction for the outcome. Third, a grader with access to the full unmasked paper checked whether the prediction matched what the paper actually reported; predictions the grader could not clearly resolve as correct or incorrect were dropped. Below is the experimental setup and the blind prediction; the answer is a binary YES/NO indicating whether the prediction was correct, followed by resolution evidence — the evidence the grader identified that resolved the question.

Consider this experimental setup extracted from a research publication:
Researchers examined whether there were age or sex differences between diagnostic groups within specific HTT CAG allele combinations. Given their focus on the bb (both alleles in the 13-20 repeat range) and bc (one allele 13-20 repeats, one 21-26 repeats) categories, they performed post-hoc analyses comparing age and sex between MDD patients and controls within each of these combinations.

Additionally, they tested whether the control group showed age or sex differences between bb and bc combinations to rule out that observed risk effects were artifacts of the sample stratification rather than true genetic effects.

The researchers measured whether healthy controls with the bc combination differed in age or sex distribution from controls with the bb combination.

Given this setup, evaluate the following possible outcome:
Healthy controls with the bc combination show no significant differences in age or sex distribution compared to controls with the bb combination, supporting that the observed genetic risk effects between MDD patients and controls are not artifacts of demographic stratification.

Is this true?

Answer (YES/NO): YES